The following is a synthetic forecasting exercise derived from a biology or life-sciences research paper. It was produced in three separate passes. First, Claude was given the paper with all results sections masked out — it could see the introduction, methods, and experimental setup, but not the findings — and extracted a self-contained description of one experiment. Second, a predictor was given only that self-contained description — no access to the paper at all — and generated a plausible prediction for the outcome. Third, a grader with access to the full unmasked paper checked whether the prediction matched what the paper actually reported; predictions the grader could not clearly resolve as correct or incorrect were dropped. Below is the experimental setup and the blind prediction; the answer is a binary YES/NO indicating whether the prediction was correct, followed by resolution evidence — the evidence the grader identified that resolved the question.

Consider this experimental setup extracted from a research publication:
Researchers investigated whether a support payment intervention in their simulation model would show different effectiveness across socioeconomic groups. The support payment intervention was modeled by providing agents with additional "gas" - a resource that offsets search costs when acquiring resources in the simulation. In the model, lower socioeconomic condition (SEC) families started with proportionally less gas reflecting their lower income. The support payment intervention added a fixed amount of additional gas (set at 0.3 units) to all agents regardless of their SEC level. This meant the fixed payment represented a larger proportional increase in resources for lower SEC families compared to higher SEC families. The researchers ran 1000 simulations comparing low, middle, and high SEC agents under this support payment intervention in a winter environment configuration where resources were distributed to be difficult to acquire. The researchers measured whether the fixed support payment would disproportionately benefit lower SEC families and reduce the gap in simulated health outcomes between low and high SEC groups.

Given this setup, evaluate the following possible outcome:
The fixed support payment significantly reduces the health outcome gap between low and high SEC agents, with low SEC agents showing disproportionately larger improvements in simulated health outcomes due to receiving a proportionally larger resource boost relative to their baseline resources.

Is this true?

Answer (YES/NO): NO